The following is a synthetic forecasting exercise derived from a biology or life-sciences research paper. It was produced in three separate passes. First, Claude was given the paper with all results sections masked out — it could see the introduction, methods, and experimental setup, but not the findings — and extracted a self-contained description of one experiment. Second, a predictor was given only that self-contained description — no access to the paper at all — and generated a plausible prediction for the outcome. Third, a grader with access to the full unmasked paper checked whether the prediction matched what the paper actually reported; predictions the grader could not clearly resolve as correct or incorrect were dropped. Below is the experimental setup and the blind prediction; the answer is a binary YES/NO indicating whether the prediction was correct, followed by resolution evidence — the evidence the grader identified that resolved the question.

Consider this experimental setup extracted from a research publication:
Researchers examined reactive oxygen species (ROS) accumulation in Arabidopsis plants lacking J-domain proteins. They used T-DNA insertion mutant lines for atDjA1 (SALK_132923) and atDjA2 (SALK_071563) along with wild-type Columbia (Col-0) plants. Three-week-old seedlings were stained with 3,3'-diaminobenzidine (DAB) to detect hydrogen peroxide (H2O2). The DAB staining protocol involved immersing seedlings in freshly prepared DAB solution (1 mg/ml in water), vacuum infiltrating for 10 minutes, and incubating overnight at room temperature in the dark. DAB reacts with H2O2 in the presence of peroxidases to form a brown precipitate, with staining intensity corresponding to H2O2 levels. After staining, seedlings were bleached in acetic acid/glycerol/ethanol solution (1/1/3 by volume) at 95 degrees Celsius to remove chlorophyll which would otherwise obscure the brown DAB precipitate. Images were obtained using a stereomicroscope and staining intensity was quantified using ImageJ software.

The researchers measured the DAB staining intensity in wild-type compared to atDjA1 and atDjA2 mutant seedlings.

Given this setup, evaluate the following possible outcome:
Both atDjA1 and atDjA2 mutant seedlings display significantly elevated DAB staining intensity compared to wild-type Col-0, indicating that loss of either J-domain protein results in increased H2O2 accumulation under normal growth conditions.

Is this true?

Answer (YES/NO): YES